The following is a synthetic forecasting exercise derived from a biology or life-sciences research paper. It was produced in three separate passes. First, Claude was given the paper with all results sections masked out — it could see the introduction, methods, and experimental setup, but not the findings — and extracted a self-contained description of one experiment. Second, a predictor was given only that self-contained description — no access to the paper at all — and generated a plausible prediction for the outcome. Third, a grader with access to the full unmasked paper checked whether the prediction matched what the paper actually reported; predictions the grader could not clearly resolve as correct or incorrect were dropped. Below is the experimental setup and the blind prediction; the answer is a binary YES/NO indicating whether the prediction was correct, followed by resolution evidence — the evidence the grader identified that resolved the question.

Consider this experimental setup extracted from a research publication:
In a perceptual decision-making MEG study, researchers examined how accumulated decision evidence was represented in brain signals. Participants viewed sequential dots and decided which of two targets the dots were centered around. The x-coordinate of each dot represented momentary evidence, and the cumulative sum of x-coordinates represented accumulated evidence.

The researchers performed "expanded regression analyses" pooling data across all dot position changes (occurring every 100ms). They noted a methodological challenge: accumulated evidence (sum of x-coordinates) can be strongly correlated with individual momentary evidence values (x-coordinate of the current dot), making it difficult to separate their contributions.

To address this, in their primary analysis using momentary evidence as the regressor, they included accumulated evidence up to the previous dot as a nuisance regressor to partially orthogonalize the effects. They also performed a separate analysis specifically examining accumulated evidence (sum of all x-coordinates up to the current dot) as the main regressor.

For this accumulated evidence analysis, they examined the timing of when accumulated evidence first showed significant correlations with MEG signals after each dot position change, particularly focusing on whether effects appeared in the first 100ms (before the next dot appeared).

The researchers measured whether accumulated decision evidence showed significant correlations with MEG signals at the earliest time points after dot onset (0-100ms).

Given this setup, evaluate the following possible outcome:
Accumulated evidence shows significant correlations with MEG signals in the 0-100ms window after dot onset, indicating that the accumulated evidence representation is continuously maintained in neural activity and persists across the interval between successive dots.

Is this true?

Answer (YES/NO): YES